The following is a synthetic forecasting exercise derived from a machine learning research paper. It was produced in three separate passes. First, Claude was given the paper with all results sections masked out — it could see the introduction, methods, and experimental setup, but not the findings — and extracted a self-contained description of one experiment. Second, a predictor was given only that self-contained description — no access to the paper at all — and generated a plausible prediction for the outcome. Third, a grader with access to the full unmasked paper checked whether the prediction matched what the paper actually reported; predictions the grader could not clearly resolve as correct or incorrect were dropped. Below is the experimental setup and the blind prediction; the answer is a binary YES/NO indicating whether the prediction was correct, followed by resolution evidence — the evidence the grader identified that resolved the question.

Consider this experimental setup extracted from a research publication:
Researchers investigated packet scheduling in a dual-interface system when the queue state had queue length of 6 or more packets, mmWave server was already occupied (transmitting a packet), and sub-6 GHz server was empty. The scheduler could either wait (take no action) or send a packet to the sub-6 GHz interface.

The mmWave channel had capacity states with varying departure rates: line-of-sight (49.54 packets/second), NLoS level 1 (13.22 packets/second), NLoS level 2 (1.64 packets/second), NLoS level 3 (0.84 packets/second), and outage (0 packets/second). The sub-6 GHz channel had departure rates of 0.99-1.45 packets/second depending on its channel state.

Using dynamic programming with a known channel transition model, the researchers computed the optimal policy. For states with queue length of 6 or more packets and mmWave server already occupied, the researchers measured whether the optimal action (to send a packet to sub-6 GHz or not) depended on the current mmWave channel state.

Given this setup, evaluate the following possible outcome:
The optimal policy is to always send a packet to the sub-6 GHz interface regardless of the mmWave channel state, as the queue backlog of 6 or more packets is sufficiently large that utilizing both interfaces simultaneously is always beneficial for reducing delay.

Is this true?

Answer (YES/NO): YES